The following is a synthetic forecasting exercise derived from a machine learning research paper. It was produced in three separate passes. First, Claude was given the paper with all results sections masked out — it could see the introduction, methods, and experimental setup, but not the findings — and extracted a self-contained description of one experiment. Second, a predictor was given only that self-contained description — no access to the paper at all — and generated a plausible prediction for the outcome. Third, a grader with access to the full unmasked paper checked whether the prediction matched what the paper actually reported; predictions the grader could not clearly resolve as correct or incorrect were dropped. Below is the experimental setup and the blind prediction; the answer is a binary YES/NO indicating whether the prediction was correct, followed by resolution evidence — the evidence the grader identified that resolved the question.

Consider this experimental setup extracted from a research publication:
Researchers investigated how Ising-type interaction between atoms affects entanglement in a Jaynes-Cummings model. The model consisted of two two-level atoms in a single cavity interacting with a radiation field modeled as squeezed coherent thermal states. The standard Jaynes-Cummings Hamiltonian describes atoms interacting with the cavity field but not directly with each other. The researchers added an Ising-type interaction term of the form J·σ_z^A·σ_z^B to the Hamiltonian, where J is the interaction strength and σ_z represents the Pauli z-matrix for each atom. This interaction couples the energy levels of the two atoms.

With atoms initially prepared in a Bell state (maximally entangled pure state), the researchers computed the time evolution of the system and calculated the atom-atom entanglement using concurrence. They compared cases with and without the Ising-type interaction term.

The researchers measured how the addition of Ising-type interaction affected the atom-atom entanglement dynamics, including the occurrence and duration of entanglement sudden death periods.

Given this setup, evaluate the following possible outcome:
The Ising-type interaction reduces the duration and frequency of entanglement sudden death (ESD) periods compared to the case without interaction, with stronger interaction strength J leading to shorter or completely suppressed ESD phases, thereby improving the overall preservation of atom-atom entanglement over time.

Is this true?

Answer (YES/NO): NO